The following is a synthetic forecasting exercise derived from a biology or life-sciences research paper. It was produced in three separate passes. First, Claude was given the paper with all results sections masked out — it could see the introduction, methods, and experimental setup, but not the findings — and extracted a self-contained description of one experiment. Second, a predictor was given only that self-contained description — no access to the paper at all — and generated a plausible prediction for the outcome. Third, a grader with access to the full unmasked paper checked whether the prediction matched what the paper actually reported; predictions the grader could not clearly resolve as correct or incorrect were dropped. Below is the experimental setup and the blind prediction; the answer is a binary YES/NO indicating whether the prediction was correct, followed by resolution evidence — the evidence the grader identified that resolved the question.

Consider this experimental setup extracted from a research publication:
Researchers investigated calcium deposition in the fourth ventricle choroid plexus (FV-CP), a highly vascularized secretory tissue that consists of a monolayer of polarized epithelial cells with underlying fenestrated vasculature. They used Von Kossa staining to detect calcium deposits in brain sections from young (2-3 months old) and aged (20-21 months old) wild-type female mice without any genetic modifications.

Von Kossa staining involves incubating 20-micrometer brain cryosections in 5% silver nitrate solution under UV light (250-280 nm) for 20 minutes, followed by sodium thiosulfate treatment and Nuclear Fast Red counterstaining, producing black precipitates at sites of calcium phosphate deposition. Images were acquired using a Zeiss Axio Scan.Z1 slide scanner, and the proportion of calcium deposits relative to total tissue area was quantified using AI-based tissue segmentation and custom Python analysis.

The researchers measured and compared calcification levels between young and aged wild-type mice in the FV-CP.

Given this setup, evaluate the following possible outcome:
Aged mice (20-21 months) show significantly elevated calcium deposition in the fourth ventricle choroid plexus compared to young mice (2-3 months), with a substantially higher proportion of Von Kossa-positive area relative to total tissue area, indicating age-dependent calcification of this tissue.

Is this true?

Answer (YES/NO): YES